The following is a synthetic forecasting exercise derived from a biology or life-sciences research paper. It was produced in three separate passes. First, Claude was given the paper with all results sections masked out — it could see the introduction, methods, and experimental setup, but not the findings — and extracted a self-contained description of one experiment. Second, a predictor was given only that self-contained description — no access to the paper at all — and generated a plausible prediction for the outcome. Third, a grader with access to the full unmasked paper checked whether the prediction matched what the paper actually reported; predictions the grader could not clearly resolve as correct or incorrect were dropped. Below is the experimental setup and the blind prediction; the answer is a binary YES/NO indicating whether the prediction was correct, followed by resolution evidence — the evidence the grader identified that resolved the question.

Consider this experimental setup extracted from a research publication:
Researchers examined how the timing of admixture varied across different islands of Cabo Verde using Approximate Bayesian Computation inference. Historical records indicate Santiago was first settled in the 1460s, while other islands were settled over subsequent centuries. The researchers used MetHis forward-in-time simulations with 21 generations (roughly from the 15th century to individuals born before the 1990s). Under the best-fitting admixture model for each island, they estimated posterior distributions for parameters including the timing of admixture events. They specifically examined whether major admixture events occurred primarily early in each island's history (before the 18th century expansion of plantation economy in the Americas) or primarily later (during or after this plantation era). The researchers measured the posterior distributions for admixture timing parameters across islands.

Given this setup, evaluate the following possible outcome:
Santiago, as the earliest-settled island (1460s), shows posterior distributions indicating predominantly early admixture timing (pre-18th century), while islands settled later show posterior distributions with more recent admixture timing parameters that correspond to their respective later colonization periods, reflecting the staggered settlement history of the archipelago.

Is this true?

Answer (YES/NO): NO